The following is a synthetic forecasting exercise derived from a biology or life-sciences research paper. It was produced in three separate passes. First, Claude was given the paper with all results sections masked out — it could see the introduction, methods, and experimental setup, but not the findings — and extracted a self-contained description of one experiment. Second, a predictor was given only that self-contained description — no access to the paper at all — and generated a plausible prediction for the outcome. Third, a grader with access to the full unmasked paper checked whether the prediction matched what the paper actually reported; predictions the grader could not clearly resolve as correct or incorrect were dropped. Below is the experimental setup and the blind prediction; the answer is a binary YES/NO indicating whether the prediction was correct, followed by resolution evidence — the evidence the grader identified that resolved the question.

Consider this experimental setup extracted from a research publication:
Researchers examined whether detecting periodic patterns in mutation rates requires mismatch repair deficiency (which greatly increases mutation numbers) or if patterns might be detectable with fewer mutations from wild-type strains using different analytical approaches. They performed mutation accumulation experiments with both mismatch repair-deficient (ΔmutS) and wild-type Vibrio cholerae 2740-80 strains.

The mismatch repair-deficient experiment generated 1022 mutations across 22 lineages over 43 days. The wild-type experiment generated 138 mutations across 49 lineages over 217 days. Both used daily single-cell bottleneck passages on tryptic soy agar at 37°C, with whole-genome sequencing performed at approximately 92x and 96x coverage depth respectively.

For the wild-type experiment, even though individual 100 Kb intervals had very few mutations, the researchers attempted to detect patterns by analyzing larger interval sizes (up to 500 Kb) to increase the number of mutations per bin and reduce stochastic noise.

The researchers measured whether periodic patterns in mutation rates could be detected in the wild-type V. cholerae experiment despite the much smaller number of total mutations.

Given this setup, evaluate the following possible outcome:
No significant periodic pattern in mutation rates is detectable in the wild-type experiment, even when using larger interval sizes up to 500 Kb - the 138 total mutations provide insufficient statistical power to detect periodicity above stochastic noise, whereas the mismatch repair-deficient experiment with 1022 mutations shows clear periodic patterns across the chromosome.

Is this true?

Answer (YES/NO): YES